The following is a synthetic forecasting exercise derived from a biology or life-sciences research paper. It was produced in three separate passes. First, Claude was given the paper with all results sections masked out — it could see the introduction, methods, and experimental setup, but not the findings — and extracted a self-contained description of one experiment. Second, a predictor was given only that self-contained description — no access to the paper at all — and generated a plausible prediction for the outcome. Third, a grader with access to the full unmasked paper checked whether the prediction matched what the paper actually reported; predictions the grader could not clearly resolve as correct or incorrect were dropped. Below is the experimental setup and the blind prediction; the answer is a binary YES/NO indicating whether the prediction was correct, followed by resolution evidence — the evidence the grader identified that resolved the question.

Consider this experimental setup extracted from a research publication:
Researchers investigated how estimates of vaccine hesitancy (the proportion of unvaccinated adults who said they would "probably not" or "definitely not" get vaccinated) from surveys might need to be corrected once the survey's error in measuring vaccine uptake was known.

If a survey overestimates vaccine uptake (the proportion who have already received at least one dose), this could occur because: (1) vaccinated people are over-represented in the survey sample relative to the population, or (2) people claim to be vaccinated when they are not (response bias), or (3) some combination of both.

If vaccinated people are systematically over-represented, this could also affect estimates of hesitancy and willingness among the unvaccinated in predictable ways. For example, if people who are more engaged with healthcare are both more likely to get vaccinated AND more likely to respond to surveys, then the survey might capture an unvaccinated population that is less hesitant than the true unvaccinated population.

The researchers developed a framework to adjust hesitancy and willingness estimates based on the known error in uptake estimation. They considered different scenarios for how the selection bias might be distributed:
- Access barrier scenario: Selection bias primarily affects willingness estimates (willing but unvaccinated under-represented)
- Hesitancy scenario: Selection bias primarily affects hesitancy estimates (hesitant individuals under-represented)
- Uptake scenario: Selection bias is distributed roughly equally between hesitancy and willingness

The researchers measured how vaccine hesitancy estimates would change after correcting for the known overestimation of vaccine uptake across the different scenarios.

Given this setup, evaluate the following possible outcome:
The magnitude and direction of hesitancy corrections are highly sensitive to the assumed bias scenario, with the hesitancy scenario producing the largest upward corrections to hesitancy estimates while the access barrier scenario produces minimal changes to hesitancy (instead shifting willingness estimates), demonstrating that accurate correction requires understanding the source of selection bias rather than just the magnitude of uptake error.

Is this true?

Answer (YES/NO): YES